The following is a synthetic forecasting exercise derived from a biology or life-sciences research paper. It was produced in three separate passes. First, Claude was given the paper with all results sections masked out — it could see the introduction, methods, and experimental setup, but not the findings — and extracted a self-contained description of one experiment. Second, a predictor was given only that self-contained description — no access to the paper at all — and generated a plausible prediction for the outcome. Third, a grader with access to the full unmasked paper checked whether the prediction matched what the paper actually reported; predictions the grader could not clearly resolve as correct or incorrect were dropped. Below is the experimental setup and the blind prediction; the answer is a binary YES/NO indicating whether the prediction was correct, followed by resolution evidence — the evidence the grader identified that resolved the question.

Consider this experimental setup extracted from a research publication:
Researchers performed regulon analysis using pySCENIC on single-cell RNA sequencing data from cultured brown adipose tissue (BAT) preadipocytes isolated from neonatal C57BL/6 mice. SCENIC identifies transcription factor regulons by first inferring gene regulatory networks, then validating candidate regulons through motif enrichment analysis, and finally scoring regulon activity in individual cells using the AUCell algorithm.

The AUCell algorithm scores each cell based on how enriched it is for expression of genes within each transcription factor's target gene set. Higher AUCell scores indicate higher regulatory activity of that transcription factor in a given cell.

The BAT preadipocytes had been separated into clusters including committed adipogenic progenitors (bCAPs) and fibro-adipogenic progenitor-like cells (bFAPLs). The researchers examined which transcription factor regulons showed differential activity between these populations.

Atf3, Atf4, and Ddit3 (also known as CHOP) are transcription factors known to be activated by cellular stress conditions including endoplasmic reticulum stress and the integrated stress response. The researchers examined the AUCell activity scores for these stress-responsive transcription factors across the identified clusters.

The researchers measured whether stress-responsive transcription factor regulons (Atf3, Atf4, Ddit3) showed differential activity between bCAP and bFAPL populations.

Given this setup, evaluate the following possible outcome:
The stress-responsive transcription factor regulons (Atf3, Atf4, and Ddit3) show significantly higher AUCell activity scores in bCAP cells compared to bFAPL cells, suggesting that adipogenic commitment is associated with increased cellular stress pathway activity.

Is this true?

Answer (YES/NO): NO